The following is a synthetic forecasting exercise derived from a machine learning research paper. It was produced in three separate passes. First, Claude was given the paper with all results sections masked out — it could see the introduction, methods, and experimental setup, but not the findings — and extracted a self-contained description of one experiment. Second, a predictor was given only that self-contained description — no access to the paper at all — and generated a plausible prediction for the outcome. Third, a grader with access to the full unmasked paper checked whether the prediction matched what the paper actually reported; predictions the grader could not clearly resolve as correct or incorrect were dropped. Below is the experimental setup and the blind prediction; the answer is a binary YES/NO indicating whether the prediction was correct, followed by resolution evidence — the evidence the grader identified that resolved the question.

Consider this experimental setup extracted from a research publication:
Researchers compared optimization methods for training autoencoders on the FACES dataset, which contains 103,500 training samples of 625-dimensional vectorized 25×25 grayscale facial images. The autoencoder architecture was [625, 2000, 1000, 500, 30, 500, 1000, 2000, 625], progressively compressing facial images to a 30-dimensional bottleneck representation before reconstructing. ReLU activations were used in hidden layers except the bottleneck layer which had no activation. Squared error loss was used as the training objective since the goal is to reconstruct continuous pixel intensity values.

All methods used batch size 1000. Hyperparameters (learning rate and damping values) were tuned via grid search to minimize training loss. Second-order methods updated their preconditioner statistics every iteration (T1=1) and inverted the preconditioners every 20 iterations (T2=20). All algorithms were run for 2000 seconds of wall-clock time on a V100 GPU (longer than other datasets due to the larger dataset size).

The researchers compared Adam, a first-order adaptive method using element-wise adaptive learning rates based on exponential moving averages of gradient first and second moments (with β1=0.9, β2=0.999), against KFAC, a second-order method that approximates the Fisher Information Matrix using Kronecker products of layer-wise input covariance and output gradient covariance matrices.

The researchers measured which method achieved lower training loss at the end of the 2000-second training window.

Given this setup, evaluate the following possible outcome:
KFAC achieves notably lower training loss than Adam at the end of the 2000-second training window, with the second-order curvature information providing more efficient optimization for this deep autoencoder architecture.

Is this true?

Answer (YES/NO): NO